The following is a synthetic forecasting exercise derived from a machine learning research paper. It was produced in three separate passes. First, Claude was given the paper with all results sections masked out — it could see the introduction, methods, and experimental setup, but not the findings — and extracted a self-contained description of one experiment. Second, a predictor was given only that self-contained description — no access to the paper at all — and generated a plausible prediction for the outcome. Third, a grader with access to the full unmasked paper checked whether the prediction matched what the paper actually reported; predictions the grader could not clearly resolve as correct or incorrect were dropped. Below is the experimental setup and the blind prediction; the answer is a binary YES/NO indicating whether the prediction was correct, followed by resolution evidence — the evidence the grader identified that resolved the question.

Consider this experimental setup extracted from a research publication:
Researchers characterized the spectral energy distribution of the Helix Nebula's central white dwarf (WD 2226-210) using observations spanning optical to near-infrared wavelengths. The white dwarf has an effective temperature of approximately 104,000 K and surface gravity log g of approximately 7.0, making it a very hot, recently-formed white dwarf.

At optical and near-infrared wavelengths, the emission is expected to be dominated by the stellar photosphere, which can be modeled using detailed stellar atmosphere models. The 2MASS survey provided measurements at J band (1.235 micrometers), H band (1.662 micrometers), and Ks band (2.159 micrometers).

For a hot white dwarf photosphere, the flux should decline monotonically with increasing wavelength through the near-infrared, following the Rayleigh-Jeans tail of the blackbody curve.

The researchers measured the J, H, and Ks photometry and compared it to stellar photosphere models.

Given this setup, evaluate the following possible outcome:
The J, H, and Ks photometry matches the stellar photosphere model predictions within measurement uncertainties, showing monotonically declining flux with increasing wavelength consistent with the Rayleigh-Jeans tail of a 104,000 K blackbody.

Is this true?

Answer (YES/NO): YES